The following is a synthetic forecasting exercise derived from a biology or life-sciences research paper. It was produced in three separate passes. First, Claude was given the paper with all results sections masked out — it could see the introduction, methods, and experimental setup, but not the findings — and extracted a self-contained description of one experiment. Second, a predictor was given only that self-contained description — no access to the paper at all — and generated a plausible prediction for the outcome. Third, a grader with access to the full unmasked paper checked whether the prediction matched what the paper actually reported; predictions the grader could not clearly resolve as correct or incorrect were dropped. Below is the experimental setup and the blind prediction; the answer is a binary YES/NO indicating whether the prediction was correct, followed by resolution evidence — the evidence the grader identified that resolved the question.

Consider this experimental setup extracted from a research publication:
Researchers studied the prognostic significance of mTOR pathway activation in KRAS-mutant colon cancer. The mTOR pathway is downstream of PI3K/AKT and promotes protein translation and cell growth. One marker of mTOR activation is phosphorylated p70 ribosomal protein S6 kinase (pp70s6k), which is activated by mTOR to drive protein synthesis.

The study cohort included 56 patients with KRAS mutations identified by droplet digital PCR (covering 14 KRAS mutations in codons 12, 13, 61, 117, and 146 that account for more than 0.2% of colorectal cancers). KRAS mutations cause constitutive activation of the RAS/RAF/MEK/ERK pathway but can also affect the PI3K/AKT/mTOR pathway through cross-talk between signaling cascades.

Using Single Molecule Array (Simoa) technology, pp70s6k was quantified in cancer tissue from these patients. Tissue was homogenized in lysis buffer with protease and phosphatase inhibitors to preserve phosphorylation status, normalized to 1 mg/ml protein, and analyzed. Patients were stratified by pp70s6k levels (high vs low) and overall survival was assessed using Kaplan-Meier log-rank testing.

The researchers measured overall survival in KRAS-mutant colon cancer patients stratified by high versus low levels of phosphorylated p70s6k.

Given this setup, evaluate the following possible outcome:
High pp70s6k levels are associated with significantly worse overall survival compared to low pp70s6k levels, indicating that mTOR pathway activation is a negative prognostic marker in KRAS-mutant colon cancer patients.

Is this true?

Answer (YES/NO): NO